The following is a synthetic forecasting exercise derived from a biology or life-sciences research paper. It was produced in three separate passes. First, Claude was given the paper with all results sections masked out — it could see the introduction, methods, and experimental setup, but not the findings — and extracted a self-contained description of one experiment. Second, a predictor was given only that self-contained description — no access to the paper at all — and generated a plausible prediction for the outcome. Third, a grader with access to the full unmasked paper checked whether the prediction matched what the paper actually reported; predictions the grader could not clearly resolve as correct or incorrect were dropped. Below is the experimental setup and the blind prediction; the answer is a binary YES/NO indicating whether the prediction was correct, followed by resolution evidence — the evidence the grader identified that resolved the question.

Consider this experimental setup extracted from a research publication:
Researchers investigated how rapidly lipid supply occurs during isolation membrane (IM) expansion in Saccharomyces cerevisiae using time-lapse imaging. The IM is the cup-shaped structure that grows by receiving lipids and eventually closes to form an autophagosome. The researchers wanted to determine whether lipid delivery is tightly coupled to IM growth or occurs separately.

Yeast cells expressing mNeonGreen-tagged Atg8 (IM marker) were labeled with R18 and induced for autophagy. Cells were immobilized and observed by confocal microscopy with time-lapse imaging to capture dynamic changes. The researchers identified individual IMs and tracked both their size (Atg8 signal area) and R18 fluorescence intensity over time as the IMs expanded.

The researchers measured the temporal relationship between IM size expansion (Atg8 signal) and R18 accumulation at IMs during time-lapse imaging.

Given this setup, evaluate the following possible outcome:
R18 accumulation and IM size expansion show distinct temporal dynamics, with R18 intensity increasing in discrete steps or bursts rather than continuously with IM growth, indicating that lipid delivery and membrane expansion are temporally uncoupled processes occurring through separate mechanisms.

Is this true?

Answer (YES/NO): NO